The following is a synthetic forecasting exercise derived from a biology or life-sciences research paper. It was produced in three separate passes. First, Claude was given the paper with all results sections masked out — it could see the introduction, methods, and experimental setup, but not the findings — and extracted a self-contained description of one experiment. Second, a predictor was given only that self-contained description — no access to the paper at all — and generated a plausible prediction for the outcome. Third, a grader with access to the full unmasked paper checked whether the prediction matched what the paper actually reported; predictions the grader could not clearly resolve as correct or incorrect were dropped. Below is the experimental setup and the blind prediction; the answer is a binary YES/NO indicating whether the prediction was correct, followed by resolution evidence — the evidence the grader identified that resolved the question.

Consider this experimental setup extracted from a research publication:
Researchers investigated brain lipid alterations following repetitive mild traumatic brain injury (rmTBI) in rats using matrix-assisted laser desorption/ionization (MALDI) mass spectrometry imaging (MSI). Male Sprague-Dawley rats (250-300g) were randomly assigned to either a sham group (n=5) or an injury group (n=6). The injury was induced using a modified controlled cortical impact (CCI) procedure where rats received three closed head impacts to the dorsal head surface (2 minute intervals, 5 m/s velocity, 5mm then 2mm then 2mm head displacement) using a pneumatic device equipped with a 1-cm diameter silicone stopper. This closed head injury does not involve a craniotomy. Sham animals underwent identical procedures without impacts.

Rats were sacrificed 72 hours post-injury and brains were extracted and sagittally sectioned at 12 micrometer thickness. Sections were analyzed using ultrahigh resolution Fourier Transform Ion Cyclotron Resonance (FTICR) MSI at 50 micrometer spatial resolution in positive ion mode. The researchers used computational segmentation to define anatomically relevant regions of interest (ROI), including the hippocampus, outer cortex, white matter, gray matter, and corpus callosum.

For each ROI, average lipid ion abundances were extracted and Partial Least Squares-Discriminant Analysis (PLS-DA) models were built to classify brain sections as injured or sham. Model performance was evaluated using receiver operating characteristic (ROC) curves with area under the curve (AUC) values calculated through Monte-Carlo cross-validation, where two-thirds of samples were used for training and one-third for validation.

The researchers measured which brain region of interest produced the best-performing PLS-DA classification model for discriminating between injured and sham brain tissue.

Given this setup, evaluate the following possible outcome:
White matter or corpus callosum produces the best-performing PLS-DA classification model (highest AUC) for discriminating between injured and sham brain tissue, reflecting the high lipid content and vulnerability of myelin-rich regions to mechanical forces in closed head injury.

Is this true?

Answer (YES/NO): NO